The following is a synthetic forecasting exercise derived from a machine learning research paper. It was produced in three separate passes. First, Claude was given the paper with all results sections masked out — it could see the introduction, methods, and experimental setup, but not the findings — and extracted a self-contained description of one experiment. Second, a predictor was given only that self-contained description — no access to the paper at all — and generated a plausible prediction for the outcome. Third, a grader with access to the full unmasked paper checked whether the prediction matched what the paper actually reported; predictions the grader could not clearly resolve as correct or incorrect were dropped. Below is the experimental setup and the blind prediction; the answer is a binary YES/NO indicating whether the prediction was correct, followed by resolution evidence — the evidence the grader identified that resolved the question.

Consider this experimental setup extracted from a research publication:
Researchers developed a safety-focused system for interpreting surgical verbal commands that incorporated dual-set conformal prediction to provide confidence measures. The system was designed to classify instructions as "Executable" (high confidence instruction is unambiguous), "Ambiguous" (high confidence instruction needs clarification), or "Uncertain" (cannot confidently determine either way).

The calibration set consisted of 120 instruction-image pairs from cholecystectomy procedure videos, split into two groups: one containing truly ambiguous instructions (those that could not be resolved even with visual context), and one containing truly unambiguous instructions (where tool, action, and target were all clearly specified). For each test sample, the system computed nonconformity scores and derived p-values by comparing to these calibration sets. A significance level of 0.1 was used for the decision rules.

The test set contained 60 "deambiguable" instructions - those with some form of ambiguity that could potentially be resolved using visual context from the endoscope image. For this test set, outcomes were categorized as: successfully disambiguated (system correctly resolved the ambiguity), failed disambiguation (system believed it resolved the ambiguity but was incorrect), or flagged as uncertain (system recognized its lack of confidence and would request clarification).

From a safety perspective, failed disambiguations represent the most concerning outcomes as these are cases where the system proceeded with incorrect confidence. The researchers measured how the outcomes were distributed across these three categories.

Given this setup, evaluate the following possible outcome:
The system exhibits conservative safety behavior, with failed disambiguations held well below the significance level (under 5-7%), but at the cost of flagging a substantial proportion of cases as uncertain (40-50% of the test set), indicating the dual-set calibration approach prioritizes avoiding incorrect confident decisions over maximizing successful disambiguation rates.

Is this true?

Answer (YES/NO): NO